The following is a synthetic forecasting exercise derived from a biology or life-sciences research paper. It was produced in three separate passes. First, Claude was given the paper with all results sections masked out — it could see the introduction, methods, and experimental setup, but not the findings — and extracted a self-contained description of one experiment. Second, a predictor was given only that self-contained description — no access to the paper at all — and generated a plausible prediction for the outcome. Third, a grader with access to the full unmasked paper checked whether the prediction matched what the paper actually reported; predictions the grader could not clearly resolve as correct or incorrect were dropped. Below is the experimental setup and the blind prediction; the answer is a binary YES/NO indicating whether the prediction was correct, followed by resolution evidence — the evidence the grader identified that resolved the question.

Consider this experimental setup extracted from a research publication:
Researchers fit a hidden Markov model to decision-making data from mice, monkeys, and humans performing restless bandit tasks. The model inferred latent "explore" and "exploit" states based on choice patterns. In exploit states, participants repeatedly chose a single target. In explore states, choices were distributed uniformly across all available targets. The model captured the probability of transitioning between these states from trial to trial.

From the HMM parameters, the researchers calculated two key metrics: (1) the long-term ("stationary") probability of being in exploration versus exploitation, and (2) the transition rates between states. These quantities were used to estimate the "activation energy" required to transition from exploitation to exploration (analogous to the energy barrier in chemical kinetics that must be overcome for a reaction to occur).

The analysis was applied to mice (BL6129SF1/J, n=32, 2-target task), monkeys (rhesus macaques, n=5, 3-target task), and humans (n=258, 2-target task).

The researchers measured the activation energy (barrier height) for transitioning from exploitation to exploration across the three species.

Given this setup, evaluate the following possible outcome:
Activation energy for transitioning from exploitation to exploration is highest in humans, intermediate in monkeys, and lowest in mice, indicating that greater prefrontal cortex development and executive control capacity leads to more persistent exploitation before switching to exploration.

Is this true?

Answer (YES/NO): NO